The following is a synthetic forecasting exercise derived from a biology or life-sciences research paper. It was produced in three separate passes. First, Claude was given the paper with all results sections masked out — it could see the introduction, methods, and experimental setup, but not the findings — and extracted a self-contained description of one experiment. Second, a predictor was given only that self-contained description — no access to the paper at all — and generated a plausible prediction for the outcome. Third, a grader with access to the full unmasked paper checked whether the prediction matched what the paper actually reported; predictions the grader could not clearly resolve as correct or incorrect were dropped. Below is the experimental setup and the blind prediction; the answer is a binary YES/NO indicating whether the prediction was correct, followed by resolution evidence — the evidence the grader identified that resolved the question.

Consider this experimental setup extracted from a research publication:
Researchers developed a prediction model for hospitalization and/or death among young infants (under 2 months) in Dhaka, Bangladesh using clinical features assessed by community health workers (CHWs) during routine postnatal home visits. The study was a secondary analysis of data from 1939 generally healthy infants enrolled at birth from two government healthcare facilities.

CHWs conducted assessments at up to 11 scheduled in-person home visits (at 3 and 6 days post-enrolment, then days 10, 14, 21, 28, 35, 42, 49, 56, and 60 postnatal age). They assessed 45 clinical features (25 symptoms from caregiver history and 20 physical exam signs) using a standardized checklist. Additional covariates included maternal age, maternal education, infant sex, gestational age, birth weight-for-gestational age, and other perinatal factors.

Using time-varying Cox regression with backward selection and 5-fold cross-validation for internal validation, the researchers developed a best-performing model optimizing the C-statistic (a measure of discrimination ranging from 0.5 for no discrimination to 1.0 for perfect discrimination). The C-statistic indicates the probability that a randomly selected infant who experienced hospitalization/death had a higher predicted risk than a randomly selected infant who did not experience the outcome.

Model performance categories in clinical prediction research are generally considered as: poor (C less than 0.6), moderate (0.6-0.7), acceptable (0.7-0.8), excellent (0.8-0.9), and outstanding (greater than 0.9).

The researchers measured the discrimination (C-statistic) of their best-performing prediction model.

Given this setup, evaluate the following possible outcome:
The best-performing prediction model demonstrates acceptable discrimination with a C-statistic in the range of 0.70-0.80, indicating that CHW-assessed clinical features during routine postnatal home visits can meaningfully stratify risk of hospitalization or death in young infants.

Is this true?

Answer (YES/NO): YES